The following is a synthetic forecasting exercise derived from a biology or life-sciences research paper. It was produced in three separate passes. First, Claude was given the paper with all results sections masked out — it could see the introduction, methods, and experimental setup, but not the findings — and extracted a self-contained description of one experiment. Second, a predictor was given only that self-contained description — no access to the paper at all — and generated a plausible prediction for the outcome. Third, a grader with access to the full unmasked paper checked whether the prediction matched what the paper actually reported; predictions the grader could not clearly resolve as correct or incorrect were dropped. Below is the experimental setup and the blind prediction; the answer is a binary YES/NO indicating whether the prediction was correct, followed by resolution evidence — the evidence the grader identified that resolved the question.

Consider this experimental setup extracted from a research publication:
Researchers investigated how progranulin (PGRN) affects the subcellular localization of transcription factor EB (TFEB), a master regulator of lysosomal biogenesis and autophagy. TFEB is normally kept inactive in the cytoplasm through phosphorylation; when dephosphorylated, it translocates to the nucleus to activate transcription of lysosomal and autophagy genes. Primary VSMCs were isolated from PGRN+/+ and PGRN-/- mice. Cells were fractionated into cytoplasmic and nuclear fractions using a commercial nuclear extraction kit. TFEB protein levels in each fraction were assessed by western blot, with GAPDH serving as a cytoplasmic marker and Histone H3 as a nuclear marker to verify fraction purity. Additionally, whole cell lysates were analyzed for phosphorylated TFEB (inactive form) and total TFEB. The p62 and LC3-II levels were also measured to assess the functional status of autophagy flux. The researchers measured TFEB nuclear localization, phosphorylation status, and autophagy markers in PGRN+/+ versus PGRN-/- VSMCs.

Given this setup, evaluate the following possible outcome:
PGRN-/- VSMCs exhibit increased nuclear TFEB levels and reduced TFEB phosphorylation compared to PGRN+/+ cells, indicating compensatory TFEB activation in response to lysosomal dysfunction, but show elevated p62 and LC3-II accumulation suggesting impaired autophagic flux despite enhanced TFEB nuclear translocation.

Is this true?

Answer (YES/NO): YES